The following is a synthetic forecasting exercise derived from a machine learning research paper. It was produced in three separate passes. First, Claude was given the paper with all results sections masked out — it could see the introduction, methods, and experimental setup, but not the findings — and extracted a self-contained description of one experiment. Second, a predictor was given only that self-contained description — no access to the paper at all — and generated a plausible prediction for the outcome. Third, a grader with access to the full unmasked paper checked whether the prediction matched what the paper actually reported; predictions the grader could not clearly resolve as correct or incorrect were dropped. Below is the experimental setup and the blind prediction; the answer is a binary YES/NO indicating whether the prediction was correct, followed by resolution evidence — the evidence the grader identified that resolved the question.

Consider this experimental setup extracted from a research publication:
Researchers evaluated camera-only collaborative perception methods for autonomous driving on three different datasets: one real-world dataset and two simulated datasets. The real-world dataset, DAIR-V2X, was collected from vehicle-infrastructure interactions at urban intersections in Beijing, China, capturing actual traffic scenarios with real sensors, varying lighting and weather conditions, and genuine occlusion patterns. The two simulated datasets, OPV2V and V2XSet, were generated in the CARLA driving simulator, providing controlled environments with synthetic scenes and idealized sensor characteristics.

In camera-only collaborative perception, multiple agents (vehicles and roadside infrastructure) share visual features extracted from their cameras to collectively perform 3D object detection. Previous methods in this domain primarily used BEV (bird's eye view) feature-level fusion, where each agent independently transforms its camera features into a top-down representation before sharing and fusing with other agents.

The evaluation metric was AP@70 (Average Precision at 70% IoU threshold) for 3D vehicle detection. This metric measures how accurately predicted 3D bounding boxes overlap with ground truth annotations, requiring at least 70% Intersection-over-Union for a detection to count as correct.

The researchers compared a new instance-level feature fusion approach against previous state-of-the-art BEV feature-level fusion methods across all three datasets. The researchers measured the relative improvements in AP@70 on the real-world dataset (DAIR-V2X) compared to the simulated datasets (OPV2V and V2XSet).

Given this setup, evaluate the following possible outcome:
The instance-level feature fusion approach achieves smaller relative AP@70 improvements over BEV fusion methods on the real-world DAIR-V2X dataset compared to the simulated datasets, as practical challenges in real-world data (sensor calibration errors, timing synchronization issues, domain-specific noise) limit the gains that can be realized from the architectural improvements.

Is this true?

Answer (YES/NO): NO